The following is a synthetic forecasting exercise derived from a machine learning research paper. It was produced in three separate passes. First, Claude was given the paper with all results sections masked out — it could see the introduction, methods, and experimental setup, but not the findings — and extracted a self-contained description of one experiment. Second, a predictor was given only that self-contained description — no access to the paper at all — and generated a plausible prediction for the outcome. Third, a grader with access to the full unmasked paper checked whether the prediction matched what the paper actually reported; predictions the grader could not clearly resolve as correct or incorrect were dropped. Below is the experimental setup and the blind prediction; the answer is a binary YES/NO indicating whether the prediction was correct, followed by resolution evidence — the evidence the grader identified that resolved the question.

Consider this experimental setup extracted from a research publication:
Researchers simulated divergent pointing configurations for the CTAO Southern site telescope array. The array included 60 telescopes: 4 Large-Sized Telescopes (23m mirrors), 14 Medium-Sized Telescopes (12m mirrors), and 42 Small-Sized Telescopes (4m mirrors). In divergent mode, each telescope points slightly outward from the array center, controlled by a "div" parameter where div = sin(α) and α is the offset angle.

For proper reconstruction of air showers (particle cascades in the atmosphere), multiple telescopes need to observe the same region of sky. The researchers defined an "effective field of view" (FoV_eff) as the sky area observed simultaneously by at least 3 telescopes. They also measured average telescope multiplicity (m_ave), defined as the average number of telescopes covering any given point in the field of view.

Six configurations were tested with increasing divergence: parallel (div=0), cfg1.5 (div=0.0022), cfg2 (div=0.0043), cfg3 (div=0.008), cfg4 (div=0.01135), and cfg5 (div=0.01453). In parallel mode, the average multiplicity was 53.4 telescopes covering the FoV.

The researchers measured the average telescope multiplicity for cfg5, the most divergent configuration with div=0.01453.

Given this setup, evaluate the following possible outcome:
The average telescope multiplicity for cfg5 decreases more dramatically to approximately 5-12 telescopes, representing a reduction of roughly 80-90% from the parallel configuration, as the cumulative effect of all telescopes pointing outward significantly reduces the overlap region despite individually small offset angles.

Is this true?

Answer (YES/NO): NO